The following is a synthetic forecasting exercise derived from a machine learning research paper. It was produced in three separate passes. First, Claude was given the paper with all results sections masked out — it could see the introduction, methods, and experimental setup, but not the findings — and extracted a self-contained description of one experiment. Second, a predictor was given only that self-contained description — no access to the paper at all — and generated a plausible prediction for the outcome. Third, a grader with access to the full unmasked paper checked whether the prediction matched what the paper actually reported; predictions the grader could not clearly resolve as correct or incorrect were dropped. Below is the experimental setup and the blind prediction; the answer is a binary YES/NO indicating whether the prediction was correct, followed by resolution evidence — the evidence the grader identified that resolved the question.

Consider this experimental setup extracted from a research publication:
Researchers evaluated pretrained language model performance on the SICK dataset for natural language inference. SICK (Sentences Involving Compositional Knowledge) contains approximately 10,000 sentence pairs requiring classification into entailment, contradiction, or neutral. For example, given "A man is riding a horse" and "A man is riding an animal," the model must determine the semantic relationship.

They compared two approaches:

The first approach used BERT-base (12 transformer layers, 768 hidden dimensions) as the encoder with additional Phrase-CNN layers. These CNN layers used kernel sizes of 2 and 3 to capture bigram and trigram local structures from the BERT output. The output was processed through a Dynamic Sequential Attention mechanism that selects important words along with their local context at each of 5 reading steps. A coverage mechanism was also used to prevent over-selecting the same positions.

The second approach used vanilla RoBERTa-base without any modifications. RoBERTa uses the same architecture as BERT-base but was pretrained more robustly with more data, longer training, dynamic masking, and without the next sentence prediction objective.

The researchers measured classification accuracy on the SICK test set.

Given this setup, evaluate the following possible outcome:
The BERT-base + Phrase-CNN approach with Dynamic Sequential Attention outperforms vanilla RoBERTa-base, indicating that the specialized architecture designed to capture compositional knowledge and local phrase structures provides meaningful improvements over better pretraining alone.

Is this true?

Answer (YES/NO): NO